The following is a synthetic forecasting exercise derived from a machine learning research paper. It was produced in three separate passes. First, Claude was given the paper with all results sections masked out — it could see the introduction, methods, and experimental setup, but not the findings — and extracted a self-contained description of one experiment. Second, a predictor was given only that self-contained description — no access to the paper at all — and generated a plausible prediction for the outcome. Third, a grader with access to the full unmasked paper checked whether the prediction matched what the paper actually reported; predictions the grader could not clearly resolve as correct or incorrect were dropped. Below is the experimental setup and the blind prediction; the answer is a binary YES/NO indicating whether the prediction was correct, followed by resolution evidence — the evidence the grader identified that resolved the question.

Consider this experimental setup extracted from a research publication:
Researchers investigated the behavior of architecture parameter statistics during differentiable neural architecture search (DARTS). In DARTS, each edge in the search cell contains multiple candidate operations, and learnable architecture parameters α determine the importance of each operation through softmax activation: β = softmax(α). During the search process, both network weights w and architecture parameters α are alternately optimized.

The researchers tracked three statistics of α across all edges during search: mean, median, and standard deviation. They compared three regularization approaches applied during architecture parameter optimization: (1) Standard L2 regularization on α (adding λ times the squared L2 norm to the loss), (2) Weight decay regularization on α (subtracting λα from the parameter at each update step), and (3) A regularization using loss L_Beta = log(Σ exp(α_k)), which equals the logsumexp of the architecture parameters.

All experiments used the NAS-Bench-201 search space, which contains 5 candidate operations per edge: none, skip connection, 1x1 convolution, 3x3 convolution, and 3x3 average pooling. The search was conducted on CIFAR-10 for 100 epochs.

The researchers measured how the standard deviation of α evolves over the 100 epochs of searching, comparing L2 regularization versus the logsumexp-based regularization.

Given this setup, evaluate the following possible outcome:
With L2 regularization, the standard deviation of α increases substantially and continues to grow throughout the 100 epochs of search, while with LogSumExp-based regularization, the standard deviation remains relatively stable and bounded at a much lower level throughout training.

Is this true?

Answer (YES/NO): NO